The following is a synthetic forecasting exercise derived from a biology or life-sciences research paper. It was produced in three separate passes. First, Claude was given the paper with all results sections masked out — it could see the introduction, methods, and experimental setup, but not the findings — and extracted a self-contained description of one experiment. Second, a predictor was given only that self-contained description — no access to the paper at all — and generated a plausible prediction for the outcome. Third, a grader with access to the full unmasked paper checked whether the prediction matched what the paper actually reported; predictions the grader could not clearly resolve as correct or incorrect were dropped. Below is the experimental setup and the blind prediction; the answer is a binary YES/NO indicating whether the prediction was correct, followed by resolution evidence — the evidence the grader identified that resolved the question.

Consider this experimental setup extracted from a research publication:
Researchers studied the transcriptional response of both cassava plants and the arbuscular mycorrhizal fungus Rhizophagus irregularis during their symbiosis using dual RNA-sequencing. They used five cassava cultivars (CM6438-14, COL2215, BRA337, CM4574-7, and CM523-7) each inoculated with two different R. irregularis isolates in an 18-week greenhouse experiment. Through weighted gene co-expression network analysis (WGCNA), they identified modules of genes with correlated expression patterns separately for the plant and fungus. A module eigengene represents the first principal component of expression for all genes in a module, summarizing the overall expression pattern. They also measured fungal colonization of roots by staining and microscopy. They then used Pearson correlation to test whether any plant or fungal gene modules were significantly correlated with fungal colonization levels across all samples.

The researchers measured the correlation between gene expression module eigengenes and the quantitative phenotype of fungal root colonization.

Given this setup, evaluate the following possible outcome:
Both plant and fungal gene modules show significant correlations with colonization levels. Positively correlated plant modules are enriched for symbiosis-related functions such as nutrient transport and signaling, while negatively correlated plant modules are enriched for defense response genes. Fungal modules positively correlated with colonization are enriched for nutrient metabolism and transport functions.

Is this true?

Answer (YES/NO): NO